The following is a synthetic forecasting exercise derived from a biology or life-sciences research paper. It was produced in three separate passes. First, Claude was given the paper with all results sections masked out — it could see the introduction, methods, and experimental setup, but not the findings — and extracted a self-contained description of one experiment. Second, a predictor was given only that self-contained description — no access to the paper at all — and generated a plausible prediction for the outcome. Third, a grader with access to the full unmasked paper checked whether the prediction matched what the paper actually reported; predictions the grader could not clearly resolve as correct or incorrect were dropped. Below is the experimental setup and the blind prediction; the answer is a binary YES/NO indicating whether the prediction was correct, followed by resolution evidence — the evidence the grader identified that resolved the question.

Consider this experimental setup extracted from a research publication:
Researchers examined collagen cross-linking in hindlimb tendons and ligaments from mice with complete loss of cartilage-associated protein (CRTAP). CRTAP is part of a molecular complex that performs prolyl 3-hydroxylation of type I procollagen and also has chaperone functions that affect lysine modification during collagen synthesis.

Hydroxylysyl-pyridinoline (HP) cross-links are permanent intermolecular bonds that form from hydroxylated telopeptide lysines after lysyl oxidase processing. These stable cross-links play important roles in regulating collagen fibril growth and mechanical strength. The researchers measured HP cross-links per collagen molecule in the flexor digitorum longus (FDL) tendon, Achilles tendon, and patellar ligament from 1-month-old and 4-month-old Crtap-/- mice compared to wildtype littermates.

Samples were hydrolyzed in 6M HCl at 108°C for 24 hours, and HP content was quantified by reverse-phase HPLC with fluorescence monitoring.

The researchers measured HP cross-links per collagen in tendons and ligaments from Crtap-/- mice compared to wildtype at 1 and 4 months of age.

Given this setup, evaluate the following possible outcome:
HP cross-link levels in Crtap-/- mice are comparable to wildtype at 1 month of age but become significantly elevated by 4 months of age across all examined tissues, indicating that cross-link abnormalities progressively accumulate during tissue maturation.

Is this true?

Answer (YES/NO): NO